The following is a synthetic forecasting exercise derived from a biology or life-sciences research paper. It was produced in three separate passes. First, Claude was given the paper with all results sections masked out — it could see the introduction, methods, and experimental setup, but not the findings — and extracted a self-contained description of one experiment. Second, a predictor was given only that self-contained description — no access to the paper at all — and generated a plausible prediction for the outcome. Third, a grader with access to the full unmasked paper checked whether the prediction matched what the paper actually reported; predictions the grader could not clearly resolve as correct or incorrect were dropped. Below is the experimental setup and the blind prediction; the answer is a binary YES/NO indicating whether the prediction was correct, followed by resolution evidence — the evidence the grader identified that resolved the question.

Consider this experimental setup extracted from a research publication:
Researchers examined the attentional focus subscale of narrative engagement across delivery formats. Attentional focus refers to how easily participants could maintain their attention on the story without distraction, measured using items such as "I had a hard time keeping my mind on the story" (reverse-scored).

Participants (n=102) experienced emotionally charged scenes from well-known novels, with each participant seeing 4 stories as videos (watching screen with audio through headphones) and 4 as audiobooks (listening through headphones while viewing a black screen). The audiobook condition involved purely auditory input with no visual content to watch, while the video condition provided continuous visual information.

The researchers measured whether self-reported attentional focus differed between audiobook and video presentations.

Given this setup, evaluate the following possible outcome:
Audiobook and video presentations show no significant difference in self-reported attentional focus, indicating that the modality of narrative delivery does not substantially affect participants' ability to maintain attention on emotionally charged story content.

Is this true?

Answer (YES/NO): NO